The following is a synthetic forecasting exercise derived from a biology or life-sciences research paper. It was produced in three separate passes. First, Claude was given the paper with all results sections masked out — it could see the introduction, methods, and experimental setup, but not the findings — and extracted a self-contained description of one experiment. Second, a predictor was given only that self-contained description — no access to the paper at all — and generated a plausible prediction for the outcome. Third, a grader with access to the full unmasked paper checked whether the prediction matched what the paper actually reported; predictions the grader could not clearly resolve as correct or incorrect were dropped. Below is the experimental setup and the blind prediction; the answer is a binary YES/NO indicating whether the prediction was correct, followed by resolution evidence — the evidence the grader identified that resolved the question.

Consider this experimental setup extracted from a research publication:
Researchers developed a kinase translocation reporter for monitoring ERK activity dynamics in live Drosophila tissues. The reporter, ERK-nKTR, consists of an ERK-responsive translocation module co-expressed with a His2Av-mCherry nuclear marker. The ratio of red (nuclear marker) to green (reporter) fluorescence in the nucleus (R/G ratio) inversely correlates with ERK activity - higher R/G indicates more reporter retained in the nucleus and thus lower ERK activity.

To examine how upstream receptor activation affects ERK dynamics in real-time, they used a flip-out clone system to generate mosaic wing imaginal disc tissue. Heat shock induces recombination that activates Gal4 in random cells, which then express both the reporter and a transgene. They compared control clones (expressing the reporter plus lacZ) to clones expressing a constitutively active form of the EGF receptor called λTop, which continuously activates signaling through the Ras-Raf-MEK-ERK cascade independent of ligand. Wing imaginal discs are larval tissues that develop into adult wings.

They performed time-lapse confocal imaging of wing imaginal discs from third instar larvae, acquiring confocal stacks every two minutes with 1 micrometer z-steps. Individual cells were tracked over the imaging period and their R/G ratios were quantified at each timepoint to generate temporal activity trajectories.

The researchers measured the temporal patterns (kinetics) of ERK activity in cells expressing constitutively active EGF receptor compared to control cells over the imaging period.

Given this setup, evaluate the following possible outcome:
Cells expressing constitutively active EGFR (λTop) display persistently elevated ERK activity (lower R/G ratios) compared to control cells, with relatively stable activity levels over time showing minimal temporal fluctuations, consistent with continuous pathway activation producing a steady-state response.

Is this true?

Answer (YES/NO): NO